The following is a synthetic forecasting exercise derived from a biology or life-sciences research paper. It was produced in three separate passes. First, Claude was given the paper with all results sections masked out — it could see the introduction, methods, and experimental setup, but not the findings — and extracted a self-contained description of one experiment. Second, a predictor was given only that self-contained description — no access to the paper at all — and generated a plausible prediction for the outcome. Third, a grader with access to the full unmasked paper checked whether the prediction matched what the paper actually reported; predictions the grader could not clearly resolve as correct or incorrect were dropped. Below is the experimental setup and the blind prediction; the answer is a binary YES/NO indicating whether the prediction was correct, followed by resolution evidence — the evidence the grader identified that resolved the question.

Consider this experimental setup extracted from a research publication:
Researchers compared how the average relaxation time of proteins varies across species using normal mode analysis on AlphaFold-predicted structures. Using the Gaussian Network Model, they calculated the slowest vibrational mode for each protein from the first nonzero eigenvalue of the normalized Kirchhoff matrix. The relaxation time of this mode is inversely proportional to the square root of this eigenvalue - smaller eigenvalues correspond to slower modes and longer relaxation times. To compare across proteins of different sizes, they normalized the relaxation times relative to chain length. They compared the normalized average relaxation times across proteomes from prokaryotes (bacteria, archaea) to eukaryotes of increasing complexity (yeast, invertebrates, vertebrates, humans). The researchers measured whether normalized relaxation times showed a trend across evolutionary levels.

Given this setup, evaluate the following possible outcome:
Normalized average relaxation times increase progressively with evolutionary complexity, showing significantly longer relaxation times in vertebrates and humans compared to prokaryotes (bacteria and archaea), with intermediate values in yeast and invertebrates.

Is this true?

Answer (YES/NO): YES